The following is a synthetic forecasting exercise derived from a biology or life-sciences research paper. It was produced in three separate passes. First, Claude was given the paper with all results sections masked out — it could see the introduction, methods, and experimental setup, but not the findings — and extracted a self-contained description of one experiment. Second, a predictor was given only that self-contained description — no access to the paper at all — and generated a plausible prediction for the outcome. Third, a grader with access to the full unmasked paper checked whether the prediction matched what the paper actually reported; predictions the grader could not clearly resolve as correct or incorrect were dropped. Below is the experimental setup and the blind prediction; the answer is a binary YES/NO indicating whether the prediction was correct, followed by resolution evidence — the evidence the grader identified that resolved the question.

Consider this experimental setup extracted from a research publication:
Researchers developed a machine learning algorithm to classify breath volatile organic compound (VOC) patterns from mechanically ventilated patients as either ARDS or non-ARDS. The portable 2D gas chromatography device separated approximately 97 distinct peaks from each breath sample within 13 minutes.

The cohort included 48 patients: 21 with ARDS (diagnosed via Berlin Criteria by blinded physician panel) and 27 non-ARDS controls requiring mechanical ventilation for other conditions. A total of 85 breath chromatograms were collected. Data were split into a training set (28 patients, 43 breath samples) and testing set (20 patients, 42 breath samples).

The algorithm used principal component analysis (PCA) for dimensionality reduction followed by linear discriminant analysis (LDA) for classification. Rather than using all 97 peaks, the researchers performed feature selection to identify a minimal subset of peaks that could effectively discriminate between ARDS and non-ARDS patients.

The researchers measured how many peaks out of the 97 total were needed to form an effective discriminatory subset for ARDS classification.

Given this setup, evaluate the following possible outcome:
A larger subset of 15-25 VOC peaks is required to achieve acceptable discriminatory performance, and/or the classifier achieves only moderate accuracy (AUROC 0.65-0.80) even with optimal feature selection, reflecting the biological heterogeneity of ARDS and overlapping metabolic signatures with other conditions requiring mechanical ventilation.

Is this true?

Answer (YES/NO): NO